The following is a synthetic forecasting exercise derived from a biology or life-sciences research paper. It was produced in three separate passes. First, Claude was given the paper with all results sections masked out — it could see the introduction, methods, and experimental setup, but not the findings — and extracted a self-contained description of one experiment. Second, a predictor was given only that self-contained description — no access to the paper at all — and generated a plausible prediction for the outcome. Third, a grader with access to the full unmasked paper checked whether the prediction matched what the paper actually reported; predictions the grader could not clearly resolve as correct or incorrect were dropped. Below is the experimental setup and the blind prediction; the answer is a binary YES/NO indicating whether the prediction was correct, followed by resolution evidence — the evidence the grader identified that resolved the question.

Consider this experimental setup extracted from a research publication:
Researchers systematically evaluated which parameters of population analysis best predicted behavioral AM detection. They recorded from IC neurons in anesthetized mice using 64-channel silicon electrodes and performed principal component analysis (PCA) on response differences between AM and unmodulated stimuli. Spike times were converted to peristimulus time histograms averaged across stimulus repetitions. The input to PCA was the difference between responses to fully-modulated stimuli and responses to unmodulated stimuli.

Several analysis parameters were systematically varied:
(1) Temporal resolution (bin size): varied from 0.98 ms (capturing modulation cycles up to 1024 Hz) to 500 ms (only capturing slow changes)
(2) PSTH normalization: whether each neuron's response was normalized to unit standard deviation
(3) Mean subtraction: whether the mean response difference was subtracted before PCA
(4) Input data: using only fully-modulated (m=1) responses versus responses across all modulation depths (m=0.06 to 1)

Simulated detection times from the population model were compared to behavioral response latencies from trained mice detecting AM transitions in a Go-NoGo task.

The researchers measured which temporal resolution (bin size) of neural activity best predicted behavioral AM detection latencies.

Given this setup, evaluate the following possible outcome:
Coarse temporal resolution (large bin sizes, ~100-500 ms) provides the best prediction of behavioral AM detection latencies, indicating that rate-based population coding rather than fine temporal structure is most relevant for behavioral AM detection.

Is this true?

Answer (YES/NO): NO